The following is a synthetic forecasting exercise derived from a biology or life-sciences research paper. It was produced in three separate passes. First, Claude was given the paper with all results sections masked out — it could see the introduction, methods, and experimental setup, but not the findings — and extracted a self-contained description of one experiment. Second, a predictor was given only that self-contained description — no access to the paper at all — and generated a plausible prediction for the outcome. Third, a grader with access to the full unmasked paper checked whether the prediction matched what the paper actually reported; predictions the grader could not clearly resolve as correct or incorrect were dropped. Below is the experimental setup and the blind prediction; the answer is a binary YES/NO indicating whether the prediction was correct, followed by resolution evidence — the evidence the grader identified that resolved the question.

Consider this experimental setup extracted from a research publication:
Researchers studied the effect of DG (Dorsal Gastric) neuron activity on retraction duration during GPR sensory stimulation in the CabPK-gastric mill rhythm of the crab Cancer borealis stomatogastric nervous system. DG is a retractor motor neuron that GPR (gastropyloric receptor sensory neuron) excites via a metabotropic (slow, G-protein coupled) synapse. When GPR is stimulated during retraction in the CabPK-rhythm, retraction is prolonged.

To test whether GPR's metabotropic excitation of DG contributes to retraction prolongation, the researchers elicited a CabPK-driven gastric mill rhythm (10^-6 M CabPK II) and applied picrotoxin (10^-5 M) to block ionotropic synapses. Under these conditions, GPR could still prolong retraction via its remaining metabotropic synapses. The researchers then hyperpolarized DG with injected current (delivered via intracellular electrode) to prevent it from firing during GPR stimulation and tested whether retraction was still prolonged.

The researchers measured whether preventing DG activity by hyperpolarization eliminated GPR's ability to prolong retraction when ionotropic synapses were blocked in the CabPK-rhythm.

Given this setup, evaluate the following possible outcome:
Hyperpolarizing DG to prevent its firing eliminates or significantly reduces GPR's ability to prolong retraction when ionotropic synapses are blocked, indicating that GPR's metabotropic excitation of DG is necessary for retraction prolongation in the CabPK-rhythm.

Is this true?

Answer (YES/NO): NO